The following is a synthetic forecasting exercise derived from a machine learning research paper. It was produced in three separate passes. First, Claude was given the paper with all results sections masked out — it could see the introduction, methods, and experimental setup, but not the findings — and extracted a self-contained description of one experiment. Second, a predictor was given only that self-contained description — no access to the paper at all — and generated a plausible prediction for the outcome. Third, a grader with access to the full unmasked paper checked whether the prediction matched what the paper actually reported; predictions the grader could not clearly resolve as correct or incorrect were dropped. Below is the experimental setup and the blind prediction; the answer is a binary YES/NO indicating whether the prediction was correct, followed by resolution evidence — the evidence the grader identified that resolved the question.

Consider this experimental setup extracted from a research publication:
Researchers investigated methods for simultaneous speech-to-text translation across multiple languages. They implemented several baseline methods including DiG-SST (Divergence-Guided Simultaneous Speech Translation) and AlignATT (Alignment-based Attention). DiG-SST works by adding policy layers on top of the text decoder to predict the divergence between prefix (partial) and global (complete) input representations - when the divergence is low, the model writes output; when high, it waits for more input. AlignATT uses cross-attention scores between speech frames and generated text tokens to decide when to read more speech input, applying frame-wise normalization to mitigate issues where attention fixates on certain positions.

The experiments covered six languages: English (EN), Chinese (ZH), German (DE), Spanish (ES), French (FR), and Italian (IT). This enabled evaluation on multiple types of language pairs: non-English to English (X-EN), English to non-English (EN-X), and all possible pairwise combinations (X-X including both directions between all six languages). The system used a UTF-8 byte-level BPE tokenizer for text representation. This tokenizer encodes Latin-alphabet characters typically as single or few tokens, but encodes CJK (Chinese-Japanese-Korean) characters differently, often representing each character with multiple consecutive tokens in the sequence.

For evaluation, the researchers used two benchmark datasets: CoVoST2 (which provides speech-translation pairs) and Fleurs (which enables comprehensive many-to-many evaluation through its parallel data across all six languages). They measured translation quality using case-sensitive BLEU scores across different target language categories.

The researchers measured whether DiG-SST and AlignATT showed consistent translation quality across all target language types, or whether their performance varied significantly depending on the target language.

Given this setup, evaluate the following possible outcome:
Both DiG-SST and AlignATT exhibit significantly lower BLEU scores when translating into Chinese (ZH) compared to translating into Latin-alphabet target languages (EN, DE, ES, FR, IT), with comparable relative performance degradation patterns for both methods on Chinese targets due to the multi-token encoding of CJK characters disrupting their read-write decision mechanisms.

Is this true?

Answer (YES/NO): YES